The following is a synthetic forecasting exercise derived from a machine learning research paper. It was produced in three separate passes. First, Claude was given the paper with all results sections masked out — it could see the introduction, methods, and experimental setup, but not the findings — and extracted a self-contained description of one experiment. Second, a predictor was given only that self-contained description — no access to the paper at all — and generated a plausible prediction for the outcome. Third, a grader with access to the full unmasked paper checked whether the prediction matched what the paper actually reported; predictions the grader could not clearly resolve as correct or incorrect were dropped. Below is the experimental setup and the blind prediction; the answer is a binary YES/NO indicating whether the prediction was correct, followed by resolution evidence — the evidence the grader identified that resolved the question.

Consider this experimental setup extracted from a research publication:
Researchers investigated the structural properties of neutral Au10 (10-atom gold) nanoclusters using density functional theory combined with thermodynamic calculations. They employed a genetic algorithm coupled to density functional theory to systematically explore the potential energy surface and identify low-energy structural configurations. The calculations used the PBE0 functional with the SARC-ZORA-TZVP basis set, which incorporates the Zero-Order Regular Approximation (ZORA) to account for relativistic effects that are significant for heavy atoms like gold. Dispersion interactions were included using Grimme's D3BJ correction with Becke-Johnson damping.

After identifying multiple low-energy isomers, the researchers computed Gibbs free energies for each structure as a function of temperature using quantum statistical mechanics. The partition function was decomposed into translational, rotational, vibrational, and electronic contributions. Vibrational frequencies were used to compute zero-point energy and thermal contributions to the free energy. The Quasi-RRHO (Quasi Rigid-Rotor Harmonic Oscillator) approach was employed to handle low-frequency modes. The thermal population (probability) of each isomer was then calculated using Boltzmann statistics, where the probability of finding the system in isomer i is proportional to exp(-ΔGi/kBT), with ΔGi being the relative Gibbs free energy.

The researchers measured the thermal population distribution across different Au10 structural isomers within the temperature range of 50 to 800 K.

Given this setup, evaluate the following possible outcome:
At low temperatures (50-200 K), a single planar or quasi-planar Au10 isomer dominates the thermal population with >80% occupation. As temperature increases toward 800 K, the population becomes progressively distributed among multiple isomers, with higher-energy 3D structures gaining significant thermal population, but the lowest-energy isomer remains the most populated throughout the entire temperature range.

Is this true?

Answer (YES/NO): YES